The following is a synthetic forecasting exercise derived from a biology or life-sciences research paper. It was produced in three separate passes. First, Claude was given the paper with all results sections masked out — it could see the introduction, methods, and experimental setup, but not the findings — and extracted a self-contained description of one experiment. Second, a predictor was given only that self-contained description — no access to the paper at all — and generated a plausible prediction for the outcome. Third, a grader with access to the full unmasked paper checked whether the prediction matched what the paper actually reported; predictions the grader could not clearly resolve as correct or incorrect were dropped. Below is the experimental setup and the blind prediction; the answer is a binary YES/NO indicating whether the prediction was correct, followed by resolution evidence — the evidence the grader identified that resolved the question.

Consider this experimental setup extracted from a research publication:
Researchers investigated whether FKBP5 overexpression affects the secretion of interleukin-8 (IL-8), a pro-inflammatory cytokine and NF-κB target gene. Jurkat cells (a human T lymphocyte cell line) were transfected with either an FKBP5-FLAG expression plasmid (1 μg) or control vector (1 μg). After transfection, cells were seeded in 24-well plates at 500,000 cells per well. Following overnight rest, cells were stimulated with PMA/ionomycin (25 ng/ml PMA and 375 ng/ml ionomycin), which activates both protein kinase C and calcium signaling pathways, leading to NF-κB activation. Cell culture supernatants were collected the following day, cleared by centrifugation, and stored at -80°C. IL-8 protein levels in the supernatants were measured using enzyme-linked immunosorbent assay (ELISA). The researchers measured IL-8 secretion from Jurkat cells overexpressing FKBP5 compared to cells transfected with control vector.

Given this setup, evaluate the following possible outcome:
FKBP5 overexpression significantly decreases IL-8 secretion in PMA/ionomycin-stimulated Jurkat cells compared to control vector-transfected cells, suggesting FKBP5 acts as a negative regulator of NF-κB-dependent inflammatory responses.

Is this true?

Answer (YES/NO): NO